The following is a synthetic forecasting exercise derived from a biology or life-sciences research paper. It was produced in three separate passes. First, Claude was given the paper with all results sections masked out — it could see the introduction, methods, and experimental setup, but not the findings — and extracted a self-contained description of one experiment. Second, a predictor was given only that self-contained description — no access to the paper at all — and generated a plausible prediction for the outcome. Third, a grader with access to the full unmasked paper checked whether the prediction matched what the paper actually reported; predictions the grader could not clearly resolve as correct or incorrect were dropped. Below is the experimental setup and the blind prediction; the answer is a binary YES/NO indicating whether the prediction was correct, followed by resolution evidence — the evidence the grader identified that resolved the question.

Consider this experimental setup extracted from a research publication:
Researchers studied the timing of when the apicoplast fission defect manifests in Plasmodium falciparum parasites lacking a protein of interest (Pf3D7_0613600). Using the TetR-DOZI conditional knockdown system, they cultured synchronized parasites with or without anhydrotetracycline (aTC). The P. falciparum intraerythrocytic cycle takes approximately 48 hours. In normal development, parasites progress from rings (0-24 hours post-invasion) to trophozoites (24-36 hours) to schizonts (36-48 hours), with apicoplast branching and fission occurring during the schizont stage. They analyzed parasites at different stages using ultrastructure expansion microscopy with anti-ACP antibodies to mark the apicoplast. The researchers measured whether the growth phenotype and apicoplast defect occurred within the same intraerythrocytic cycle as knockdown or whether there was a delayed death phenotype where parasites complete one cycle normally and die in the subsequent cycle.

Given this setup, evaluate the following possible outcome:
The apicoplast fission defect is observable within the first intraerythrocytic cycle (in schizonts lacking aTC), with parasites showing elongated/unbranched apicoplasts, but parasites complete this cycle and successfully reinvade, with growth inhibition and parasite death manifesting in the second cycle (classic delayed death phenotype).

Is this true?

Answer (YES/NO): NO